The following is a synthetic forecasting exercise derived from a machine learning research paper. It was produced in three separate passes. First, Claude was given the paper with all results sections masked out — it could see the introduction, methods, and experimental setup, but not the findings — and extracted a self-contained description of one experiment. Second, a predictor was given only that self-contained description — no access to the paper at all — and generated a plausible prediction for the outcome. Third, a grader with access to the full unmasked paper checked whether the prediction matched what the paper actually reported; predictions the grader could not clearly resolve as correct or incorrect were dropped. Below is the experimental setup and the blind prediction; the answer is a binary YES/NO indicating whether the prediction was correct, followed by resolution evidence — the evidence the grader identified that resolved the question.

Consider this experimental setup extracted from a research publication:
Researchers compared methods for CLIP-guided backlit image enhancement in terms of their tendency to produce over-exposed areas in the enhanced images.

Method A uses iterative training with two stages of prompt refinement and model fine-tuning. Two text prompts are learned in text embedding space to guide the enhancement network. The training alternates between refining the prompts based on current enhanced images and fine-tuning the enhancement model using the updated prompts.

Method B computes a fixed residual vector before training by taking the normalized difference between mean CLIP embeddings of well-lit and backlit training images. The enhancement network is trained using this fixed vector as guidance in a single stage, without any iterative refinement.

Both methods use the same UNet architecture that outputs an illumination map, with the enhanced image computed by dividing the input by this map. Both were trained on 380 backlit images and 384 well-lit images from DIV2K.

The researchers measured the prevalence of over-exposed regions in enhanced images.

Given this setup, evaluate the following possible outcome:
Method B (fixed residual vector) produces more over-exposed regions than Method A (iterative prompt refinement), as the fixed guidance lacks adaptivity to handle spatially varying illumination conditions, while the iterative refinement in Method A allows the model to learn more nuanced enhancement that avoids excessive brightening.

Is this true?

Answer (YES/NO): NO